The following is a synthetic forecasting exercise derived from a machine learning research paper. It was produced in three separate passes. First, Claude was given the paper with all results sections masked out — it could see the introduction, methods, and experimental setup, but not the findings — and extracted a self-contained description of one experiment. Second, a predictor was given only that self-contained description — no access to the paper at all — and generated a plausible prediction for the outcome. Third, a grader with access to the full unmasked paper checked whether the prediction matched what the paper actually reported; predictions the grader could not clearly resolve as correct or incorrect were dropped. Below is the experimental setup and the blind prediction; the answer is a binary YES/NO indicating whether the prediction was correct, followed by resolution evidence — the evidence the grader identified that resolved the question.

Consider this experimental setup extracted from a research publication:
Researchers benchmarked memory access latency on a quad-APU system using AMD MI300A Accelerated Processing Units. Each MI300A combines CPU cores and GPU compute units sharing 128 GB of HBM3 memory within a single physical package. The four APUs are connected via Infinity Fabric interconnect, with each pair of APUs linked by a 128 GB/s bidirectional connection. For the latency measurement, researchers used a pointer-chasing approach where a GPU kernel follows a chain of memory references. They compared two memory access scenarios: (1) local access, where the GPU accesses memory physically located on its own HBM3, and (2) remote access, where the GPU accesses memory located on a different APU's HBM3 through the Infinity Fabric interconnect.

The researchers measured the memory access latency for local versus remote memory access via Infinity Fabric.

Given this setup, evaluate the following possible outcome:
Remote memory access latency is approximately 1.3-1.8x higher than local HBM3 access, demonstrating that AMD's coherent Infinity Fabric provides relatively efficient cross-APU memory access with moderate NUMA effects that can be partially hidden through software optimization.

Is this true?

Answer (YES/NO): NO